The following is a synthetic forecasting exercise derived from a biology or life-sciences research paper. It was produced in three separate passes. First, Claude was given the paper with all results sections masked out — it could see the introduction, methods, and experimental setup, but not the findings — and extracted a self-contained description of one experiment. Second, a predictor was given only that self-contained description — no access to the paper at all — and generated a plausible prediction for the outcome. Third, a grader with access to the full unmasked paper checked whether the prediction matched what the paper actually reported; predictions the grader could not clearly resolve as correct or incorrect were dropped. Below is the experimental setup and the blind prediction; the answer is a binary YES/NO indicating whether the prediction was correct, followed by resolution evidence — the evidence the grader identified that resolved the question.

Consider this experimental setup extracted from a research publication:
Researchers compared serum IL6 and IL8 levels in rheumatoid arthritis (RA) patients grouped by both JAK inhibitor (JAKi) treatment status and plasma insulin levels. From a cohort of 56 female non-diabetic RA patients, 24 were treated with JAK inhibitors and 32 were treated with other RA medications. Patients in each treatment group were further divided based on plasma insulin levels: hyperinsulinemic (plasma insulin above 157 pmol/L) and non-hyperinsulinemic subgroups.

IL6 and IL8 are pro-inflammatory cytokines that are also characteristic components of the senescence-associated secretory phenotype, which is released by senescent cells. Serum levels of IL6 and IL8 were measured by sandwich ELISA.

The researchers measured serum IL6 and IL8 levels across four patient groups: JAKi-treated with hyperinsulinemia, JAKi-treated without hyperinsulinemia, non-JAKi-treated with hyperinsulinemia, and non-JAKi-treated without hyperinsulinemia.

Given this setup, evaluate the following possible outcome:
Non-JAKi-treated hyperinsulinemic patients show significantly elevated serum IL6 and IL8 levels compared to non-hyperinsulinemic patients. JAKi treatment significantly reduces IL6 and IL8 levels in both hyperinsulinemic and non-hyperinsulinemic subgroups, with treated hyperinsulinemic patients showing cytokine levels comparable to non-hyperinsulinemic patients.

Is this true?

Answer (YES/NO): NO